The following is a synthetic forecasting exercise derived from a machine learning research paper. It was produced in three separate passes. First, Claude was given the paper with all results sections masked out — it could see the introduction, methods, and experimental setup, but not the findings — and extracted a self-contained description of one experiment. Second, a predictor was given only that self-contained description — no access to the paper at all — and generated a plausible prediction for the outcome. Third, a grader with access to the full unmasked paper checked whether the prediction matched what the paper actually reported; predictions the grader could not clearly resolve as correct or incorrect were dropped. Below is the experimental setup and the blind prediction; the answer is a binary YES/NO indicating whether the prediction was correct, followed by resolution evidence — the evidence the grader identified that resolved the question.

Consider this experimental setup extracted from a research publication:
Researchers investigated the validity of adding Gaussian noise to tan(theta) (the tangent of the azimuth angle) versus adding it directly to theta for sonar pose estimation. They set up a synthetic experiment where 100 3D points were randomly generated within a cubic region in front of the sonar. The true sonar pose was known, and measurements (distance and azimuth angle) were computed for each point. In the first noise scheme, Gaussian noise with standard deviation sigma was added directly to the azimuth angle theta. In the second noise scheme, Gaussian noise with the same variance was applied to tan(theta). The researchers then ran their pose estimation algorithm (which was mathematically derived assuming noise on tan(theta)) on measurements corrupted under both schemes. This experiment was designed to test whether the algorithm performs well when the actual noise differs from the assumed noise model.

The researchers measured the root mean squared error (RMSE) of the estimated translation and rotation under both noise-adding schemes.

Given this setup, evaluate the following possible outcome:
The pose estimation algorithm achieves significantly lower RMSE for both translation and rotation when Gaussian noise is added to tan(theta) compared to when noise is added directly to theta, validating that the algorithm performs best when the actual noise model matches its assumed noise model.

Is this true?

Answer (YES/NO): NO